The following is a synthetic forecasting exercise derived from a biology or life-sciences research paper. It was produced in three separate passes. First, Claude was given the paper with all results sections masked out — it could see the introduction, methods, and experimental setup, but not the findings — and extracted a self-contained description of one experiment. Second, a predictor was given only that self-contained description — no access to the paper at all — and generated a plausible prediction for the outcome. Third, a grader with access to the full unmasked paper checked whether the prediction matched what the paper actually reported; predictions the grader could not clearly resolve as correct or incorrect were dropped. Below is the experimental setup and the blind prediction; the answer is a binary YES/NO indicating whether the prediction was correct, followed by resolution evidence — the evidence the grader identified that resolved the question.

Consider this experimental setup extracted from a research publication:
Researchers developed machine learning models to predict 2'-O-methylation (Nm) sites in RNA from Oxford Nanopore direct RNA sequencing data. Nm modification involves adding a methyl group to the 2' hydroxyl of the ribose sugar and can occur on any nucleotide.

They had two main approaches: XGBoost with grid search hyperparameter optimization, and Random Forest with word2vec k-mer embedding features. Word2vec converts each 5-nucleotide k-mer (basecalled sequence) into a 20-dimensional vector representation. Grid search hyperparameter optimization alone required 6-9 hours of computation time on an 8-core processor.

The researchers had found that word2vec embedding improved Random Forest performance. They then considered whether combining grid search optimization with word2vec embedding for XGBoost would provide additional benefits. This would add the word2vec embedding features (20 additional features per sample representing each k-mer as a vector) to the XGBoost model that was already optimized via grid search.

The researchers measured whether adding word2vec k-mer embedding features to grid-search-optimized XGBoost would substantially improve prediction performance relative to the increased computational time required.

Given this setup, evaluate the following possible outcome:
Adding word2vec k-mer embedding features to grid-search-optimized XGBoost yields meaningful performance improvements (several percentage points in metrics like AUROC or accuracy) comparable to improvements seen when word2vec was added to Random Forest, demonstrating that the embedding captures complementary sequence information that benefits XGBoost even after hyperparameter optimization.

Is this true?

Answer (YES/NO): NO